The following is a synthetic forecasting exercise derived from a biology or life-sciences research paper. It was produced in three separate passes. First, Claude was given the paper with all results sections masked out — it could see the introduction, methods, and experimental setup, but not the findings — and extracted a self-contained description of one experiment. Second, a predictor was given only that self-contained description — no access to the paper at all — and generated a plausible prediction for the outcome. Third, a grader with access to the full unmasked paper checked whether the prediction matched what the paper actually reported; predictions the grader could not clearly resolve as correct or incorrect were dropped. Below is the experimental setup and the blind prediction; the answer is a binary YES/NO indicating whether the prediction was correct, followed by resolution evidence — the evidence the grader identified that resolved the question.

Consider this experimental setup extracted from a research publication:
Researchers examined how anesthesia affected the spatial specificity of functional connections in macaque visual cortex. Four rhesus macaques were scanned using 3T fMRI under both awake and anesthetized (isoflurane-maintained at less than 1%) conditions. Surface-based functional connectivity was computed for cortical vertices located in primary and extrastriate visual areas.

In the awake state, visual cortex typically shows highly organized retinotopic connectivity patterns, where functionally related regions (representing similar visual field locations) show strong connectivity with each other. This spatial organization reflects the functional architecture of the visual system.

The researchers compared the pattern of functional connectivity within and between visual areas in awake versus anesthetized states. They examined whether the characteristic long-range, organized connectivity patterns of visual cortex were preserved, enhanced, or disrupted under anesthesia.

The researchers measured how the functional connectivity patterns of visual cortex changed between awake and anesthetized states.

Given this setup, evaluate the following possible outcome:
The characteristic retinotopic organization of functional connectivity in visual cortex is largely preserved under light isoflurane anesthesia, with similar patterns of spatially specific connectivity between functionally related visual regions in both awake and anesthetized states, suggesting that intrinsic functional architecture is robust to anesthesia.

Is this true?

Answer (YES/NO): NO